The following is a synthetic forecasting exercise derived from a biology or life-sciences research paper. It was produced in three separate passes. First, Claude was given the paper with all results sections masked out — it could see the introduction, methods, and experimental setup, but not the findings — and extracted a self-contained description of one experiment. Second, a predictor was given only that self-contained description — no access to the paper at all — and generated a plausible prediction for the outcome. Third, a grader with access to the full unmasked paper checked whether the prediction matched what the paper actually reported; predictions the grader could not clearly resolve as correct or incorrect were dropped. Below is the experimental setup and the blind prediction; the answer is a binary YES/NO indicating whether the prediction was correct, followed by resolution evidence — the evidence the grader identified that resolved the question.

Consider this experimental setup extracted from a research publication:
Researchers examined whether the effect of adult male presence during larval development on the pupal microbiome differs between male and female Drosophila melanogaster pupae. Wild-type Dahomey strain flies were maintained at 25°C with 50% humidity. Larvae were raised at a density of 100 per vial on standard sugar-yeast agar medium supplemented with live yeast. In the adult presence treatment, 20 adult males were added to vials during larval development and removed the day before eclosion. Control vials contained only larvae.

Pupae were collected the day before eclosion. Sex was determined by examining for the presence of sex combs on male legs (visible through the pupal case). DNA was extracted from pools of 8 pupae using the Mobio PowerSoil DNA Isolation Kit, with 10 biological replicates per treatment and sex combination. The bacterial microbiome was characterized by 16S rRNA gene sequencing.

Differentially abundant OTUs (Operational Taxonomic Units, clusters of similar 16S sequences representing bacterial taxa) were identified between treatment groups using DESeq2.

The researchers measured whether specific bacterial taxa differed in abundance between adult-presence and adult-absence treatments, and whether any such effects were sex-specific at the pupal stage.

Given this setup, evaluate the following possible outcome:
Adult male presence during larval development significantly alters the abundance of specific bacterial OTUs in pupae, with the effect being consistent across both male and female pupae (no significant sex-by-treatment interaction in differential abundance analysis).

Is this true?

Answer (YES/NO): YES